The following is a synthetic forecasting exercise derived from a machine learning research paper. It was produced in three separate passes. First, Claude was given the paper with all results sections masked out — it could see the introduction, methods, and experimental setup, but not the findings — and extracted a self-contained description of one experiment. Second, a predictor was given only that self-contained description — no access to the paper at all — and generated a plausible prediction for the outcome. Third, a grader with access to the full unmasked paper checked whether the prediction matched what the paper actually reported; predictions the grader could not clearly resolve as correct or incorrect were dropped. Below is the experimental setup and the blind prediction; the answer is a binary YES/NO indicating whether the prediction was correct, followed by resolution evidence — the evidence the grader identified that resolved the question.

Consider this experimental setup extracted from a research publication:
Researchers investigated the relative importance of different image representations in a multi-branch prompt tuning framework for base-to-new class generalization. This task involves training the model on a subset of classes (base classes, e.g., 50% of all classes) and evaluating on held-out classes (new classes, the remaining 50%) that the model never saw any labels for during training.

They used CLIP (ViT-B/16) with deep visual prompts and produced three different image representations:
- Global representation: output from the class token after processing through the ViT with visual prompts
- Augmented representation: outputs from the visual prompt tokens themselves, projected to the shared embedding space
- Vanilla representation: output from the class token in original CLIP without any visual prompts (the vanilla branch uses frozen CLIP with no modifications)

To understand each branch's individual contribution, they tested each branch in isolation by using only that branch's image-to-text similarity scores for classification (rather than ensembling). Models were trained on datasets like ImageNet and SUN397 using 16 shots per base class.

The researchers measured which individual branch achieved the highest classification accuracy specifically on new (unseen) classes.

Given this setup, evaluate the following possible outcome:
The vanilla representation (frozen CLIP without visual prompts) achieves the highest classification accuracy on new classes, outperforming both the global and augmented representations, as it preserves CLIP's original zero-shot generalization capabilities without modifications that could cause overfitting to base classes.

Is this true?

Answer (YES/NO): YES